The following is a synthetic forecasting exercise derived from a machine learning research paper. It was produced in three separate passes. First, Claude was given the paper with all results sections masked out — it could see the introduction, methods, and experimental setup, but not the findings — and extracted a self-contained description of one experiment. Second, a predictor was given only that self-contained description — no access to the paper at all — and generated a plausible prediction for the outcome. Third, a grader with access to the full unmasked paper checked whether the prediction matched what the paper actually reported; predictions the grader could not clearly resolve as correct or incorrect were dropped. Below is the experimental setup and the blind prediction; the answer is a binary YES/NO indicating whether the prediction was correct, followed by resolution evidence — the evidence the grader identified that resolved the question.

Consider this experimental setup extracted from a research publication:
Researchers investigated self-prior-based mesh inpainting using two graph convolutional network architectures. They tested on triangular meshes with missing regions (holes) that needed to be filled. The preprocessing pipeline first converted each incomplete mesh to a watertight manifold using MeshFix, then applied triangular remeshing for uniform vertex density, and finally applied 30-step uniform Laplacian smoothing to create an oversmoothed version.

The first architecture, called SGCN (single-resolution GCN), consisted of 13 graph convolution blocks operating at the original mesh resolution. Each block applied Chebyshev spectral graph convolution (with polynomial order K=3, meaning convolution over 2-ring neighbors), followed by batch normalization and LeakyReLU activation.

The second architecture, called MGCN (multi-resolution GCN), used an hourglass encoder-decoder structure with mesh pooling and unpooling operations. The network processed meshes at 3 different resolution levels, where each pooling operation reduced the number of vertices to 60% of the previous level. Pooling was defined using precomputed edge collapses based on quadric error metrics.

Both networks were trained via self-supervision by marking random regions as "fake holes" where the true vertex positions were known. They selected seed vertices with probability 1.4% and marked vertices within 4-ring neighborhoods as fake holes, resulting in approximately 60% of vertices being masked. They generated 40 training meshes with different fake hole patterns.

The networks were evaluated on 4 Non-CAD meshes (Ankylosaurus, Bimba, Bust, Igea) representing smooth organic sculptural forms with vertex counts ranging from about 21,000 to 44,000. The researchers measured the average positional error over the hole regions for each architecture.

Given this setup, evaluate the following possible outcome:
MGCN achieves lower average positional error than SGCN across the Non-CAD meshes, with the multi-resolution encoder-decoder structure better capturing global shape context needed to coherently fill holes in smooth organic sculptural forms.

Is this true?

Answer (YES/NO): NO